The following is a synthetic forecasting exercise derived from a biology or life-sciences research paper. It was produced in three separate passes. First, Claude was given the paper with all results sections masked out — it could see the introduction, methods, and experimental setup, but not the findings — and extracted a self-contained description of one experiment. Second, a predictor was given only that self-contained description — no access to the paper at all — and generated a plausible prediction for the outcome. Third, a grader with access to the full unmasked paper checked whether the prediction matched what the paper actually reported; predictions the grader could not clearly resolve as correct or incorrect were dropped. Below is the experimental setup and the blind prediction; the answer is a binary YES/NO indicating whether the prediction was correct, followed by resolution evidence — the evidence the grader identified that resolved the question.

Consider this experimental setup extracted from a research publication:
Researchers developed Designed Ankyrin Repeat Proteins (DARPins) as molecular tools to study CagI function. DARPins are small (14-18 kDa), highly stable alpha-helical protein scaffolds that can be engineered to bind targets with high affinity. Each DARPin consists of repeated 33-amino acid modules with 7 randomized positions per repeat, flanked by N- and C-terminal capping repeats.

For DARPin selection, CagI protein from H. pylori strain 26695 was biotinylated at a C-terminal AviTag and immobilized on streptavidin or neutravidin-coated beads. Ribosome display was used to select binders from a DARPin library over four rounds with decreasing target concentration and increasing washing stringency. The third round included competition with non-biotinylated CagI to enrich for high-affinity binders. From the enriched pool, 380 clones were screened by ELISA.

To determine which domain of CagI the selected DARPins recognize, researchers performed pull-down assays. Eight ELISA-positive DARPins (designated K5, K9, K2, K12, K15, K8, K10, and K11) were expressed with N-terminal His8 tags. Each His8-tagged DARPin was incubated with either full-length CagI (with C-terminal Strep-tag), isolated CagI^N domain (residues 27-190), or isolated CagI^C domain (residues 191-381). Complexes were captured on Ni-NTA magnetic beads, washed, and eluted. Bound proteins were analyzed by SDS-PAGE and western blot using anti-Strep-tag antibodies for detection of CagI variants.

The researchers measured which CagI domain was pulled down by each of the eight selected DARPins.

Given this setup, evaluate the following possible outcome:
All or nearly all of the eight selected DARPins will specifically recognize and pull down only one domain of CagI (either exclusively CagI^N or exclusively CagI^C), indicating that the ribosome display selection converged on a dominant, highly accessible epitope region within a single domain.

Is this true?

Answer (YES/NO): YES